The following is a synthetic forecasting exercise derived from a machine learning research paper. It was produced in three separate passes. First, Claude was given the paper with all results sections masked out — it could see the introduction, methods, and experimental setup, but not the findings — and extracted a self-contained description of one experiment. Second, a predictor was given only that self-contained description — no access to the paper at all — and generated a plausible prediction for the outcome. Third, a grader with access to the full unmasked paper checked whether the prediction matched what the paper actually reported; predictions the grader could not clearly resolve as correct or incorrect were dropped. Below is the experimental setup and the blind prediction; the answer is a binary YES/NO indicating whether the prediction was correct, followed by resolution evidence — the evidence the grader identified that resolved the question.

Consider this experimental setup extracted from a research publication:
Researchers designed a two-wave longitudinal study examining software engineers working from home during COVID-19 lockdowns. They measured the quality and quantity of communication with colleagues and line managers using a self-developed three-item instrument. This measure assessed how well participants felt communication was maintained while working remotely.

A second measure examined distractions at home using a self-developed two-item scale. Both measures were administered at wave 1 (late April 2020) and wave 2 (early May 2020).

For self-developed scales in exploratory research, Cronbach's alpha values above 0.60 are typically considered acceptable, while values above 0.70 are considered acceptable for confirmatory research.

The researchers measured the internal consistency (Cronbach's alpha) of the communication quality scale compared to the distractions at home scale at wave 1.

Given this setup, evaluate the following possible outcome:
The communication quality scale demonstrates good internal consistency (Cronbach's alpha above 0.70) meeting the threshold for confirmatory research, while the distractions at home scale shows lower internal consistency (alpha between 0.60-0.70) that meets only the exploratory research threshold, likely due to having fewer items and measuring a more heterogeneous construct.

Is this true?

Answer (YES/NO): YES